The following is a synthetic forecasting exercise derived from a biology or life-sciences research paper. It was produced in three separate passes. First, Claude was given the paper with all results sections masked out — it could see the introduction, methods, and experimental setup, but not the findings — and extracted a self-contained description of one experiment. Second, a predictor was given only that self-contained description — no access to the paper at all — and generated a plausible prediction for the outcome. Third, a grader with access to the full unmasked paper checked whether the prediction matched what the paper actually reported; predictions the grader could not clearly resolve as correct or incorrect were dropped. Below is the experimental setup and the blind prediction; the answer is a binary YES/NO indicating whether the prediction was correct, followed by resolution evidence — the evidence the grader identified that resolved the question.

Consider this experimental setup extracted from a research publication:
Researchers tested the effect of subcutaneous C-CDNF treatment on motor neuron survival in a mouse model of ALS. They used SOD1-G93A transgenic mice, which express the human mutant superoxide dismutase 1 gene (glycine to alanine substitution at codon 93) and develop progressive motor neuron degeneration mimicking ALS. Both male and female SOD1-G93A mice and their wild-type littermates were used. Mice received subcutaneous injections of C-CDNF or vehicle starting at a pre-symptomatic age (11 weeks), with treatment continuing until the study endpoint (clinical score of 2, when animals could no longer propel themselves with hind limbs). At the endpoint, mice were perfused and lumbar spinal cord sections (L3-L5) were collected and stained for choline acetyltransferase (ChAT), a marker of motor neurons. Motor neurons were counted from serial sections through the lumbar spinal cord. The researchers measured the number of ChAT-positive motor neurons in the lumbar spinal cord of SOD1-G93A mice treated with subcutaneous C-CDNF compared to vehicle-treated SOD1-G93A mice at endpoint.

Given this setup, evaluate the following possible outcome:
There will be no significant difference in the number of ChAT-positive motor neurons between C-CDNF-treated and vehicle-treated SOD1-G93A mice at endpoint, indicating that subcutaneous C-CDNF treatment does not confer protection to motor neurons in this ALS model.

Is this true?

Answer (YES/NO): NO